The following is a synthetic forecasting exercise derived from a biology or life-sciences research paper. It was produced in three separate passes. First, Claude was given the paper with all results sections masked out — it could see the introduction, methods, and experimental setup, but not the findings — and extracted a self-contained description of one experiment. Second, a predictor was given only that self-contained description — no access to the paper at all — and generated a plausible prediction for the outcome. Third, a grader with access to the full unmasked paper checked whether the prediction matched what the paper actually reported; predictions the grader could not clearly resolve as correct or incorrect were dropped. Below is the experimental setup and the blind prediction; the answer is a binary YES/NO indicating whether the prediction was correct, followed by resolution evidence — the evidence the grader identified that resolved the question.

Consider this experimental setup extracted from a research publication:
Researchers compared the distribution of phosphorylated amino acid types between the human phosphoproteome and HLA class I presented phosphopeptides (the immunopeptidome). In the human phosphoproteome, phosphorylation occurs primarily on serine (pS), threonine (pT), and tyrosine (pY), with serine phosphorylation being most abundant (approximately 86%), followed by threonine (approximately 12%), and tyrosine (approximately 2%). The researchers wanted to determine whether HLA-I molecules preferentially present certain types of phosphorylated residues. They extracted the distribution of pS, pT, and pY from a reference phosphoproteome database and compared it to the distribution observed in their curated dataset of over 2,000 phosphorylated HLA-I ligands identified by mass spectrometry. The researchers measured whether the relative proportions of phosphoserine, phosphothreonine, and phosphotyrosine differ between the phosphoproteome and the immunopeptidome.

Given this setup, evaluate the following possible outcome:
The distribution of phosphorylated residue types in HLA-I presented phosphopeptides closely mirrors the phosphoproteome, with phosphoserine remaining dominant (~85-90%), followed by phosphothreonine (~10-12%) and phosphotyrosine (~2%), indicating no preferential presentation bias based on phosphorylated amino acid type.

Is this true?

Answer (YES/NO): YES